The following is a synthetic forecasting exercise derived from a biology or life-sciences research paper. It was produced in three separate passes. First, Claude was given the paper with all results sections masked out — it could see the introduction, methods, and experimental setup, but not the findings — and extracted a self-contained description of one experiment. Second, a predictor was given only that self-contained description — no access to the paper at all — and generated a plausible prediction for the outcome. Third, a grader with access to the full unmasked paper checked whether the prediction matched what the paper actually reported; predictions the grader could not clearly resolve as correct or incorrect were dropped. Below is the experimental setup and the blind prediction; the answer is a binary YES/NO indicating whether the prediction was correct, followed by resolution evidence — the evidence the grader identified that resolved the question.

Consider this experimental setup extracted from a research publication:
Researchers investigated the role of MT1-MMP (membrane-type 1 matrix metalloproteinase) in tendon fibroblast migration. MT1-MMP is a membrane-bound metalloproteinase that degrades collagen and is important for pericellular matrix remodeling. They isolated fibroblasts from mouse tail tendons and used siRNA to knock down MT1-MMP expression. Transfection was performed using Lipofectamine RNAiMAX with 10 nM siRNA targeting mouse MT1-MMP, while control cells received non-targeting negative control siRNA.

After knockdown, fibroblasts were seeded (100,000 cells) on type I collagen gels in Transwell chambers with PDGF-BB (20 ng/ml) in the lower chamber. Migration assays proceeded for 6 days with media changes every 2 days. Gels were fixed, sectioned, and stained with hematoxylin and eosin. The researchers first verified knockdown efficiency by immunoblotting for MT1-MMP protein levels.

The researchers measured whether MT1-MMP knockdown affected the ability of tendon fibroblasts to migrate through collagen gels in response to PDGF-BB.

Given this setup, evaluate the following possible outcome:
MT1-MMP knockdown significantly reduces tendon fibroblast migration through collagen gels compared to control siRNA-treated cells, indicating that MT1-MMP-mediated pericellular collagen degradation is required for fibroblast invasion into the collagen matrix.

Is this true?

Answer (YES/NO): YES